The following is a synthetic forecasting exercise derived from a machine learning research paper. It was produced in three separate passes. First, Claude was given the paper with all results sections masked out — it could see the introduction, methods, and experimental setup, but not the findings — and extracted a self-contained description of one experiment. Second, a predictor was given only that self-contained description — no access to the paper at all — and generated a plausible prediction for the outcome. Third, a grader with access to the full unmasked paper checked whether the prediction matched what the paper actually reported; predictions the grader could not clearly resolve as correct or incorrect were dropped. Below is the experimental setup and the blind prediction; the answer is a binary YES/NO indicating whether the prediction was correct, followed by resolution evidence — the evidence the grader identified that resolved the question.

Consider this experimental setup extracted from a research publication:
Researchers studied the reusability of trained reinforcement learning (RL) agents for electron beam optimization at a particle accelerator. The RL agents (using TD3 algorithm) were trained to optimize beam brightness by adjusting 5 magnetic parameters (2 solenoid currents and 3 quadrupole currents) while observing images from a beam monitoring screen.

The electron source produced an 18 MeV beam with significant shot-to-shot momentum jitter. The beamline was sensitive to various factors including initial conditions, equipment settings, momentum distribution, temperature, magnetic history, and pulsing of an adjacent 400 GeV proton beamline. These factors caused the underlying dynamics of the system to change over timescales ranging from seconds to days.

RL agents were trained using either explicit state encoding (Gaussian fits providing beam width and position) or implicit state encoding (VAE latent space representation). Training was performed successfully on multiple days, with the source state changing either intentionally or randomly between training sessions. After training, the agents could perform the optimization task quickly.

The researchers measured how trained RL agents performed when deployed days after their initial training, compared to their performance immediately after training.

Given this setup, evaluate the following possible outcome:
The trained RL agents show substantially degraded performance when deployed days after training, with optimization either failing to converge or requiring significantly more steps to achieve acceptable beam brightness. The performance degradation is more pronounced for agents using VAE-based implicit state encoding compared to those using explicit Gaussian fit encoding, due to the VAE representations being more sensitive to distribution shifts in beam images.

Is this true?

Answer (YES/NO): NO